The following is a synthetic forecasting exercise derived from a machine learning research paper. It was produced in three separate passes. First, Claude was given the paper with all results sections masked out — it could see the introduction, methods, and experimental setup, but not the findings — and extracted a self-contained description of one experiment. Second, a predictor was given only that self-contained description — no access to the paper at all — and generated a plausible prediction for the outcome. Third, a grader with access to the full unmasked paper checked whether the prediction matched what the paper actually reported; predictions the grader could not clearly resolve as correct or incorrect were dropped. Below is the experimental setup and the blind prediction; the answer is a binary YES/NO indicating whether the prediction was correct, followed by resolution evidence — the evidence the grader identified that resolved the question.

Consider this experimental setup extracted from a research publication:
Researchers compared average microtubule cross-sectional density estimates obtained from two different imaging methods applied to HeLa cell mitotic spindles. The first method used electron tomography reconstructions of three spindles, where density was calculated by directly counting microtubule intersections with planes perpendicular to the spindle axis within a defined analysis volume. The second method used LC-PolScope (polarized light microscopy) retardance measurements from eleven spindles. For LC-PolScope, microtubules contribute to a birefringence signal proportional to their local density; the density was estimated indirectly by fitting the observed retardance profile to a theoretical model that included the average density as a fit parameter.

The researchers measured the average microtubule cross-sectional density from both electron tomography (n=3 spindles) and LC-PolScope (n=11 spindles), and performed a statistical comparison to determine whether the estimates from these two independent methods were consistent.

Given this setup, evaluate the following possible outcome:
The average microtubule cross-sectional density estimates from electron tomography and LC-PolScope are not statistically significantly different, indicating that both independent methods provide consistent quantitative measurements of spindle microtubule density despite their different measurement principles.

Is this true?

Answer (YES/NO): YES